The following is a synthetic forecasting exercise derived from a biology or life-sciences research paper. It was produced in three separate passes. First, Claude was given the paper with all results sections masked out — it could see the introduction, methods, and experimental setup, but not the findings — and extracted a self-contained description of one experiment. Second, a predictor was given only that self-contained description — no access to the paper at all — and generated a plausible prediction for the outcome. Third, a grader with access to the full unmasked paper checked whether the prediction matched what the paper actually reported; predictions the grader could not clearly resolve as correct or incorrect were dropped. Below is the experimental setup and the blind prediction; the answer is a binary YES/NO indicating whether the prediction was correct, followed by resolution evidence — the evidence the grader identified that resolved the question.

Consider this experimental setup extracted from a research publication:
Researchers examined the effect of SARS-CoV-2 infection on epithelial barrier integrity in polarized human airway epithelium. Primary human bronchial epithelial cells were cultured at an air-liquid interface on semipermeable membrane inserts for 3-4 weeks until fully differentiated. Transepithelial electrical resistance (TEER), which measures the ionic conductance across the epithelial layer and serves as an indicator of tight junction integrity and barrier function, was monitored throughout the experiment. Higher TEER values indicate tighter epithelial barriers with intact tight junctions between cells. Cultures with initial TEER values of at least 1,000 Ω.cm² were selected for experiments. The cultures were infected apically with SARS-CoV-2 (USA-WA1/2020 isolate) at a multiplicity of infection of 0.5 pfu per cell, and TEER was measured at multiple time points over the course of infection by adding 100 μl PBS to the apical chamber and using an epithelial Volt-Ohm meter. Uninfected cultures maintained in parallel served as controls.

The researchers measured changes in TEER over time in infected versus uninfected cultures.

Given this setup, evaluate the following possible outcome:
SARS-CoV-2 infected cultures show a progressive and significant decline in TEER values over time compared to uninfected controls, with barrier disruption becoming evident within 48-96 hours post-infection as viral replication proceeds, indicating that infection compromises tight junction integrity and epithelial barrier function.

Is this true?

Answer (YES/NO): YES